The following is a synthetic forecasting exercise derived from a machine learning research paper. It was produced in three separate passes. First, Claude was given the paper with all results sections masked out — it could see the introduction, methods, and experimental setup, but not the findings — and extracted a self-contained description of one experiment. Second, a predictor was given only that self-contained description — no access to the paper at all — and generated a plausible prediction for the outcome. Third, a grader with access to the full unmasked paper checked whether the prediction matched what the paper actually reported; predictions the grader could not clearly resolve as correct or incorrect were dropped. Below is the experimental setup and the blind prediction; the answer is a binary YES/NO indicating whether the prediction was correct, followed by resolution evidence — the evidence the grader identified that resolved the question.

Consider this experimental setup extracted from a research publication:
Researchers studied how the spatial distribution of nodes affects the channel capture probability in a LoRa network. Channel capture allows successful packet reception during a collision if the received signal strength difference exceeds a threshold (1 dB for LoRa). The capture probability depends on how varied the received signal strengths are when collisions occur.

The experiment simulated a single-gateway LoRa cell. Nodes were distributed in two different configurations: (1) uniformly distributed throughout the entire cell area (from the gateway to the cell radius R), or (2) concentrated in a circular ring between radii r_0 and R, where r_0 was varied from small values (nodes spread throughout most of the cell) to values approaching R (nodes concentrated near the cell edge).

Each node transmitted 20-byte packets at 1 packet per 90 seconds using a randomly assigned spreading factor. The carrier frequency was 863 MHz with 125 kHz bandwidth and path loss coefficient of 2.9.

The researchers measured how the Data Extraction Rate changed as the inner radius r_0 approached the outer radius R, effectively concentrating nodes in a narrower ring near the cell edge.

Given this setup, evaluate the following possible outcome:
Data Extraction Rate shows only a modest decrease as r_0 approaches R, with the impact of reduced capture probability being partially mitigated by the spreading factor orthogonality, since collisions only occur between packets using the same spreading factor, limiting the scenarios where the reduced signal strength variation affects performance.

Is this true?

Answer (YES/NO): NO